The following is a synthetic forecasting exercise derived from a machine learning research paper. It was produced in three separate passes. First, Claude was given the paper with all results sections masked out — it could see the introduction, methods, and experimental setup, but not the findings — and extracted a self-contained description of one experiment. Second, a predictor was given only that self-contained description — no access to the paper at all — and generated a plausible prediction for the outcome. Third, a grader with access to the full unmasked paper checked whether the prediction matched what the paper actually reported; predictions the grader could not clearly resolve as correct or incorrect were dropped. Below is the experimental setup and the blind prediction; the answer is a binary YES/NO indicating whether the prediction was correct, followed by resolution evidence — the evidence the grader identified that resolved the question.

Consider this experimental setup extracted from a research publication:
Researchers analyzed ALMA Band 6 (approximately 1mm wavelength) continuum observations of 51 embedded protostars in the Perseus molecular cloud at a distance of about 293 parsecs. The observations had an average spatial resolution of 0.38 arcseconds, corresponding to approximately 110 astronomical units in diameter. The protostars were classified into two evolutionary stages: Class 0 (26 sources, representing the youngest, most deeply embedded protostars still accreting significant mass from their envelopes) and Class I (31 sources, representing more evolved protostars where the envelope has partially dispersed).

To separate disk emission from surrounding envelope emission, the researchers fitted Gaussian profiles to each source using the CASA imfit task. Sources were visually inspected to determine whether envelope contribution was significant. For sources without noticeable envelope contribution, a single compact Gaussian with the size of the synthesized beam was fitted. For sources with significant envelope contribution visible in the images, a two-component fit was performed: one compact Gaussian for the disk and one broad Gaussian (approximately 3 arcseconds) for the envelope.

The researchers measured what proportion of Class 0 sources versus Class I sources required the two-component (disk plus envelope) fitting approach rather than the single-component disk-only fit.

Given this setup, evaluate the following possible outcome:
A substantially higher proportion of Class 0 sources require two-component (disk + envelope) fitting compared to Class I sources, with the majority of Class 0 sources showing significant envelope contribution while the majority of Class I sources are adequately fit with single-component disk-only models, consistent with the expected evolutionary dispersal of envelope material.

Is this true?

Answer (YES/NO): YES